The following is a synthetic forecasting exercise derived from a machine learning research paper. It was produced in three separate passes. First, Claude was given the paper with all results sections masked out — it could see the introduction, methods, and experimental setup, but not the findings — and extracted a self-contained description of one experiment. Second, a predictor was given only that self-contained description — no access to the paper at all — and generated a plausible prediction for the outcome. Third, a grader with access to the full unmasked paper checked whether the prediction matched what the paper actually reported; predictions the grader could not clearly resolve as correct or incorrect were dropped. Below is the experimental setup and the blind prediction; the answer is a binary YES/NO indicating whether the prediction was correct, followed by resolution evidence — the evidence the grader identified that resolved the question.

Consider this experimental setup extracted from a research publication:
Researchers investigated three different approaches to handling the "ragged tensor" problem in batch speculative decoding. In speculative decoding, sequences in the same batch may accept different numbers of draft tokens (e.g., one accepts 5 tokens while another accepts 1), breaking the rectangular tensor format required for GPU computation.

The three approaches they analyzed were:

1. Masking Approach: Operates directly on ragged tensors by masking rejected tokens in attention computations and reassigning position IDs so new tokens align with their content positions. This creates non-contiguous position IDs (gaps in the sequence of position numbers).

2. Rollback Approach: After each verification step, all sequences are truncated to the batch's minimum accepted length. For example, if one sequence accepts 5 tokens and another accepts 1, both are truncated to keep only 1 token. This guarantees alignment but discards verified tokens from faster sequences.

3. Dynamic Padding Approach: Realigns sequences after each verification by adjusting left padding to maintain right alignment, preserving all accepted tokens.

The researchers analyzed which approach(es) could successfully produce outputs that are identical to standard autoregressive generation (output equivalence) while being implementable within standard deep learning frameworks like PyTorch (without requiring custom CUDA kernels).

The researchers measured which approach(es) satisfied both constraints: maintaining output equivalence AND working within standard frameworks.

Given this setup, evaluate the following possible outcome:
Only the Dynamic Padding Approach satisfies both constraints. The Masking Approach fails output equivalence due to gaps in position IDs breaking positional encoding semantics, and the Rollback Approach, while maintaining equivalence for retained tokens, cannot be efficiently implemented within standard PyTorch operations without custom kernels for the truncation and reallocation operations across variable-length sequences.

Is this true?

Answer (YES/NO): NO